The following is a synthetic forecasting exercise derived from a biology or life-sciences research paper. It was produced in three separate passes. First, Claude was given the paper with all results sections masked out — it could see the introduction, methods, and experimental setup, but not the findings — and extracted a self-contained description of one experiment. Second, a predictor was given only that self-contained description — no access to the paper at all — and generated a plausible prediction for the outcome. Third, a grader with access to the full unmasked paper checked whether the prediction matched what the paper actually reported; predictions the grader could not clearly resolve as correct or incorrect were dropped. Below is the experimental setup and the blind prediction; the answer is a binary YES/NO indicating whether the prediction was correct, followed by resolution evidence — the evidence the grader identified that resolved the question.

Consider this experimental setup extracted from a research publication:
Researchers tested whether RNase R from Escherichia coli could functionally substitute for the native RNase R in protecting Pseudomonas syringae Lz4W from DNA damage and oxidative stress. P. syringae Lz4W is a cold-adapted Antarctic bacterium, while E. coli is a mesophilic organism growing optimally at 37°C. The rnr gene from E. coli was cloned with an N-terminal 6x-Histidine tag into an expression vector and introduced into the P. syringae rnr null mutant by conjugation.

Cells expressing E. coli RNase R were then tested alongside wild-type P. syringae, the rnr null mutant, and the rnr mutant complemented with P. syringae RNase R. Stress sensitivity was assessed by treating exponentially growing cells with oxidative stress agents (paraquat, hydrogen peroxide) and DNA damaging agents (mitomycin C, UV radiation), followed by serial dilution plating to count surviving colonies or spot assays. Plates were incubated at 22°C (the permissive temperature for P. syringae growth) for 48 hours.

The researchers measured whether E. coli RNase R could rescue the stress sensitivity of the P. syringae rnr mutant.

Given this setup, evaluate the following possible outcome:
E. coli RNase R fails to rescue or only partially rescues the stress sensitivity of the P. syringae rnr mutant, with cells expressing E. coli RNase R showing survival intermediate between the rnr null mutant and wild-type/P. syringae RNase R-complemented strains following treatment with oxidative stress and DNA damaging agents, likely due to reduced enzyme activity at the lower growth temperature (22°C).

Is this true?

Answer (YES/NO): NO